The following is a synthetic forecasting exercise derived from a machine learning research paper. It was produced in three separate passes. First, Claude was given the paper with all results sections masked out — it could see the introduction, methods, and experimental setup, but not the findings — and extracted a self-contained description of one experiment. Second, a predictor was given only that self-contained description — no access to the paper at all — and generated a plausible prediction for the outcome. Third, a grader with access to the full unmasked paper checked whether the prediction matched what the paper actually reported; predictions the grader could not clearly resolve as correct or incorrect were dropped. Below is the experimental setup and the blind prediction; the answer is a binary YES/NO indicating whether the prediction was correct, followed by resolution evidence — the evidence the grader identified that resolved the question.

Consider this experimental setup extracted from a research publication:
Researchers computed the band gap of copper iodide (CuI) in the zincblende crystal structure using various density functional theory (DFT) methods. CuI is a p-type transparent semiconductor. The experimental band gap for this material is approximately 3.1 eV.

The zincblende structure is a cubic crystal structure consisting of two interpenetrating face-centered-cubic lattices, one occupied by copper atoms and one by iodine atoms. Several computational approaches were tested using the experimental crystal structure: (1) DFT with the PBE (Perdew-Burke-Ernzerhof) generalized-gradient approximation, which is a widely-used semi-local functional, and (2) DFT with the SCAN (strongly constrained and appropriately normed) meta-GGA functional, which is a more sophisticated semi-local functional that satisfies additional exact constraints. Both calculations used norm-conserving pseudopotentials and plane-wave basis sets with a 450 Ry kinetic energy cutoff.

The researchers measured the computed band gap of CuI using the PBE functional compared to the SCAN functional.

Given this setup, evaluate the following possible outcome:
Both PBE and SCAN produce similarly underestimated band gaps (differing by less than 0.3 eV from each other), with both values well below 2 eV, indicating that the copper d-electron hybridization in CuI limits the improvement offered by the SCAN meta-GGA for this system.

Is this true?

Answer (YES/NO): NO